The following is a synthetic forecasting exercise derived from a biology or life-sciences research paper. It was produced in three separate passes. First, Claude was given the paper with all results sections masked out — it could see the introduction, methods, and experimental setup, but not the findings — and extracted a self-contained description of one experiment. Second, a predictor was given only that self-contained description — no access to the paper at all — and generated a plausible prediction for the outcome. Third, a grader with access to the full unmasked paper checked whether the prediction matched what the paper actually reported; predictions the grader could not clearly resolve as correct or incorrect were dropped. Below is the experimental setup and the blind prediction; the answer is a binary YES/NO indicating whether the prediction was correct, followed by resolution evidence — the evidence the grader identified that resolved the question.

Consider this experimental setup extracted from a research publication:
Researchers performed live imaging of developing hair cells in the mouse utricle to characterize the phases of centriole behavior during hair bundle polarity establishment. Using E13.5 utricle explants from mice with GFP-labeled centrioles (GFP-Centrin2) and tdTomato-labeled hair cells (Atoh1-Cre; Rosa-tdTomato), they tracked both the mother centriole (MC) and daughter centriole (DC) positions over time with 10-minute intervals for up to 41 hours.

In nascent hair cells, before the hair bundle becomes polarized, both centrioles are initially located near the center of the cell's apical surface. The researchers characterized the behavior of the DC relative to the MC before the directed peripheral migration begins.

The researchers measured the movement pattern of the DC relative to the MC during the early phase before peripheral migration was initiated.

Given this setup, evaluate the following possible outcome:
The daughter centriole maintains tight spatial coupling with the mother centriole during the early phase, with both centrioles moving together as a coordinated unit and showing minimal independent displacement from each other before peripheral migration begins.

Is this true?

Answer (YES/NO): NO